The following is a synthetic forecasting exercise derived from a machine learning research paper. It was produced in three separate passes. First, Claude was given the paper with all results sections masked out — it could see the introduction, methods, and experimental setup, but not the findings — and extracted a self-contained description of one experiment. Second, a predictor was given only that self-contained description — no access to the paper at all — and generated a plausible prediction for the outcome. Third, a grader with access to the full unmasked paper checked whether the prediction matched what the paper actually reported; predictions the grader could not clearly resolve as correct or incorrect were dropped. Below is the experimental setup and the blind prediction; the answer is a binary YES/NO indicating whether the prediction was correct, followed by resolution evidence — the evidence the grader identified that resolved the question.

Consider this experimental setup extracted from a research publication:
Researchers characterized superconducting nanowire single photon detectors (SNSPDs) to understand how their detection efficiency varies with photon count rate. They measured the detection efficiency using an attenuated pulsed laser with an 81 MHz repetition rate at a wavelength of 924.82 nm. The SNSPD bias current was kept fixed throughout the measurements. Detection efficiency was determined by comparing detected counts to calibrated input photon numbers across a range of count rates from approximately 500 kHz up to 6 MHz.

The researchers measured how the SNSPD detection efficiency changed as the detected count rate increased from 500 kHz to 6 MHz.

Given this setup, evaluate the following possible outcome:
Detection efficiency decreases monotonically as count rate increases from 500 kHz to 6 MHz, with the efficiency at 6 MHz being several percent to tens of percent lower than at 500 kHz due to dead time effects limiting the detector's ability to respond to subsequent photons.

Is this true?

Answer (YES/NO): YES